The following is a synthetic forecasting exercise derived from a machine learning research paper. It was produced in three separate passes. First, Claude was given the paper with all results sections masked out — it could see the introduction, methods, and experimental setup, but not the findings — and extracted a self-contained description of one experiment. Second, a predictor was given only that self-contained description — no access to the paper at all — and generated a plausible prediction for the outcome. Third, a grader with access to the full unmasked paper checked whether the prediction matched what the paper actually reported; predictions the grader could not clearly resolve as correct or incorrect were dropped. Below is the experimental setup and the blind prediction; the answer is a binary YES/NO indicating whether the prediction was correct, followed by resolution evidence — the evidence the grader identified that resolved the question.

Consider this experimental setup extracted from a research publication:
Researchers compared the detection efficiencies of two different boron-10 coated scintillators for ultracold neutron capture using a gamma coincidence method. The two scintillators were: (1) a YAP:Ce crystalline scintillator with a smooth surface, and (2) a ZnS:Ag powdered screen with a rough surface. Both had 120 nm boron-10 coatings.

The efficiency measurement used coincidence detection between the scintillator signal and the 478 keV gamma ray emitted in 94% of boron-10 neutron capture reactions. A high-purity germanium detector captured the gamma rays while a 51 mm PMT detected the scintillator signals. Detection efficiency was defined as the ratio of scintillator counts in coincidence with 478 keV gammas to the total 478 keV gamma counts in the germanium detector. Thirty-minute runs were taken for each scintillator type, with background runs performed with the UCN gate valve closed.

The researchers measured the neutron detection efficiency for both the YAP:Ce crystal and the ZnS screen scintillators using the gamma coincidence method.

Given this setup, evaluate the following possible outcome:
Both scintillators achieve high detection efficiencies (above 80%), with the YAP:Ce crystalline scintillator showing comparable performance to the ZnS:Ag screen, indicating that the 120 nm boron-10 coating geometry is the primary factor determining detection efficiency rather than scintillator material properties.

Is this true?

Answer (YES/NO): NO